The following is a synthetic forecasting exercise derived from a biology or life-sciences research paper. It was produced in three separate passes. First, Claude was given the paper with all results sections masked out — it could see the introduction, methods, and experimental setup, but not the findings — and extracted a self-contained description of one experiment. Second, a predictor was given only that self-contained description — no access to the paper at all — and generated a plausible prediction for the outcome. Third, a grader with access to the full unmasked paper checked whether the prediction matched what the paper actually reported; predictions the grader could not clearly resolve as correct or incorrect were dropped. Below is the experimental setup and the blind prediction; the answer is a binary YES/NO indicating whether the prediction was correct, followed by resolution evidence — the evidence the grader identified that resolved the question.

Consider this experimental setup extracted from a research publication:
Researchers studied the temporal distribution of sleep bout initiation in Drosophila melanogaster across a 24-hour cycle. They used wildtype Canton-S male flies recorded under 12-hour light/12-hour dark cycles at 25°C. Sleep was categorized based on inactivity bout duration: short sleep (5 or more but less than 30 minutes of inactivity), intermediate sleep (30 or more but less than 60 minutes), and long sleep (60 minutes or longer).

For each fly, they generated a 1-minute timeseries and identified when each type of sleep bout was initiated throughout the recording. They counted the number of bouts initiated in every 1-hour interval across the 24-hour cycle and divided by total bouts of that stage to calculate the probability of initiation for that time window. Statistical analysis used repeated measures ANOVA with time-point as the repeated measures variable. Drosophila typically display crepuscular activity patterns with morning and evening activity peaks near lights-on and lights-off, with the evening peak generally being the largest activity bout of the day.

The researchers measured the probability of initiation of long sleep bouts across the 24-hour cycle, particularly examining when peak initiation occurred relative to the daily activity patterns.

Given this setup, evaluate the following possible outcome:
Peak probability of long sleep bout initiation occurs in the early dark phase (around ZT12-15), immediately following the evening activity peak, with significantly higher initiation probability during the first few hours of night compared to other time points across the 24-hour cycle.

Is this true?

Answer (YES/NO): YES